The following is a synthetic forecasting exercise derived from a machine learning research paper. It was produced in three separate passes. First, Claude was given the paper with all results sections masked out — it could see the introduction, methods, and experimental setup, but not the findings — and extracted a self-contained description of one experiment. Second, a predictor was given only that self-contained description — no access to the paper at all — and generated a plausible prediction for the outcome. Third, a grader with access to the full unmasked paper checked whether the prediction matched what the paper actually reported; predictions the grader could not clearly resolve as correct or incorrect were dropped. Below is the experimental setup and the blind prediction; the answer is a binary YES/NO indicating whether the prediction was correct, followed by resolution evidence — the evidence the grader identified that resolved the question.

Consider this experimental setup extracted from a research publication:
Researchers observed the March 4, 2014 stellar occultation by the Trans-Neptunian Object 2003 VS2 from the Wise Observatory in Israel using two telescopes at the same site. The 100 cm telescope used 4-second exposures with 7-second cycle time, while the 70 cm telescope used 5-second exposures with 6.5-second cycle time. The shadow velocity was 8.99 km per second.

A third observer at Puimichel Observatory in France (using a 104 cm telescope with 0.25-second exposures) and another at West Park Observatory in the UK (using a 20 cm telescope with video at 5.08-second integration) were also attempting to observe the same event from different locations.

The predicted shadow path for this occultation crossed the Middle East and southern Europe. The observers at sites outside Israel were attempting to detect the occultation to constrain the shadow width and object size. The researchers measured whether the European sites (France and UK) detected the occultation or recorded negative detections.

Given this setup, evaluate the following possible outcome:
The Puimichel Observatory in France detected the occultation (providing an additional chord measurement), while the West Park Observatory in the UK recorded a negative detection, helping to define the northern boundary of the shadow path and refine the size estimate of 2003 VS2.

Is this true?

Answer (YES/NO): NO